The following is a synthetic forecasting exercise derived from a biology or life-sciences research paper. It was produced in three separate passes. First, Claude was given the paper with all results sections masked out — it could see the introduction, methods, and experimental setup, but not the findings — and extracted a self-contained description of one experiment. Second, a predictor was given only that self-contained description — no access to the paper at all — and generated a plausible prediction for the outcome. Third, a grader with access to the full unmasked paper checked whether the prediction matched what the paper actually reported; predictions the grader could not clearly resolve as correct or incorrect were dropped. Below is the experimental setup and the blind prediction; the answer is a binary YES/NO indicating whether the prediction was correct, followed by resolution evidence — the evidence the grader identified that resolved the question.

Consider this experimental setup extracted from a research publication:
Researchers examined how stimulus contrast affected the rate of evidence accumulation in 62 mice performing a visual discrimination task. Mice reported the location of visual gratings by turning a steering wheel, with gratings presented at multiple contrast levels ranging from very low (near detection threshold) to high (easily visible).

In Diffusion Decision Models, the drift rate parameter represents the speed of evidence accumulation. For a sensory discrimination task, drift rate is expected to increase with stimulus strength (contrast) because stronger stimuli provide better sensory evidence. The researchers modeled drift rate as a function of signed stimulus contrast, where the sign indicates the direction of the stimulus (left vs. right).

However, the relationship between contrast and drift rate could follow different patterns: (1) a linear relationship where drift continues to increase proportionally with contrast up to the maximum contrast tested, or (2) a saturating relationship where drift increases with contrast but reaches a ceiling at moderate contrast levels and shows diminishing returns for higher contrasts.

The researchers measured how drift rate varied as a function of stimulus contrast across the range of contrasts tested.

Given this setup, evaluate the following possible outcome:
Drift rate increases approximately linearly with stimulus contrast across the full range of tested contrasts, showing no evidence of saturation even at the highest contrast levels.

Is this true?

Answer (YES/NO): NO